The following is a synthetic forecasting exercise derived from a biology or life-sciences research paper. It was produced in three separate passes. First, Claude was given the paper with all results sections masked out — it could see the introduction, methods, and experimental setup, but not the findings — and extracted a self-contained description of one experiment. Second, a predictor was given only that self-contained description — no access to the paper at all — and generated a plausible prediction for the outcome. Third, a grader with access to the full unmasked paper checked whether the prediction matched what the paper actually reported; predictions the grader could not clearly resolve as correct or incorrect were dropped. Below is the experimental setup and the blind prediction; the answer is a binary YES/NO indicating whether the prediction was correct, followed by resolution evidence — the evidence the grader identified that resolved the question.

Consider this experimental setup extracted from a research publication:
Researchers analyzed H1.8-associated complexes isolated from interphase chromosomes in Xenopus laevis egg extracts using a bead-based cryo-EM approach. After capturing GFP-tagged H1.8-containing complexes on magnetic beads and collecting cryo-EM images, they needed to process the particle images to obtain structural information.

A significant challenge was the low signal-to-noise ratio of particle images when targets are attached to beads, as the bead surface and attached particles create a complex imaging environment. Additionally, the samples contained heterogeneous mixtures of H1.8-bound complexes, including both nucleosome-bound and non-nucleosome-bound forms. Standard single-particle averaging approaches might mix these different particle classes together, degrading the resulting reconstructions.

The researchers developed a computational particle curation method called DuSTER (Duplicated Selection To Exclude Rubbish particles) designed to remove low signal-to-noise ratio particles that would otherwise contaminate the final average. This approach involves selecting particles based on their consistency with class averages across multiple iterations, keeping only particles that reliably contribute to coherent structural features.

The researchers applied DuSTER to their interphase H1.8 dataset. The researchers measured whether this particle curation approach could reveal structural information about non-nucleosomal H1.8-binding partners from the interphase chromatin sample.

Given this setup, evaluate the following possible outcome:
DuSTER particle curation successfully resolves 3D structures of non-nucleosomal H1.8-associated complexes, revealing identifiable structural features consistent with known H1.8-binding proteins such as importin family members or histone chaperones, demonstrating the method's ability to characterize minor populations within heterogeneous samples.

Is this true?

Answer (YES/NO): YES